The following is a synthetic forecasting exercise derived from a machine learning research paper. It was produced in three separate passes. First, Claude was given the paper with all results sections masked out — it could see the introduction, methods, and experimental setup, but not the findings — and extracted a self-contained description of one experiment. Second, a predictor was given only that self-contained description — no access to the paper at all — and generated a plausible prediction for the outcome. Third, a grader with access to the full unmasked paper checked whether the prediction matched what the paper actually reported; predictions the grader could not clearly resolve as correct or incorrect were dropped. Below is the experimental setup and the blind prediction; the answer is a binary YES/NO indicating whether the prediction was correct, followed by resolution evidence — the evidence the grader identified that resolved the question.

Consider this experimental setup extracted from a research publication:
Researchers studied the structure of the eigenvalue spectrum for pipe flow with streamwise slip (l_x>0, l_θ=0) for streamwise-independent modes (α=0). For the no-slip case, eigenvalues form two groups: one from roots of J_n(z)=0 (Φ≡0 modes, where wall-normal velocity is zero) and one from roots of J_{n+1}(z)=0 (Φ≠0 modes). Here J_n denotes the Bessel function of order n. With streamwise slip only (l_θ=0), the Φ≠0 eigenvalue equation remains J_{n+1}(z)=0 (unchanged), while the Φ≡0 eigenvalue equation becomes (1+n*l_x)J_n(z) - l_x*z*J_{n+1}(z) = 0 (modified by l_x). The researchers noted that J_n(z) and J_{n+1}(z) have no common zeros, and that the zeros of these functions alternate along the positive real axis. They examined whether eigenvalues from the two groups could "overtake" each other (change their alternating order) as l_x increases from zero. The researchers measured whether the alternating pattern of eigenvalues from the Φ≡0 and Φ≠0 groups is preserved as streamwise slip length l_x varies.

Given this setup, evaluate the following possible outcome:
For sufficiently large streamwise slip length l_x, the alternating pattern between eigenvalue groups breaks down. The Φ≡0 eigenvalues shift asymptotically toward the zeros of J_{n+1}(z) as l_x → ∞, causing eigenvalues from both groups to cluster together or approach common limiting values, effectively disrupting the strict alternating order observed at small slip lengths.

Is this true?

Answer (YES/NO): NO